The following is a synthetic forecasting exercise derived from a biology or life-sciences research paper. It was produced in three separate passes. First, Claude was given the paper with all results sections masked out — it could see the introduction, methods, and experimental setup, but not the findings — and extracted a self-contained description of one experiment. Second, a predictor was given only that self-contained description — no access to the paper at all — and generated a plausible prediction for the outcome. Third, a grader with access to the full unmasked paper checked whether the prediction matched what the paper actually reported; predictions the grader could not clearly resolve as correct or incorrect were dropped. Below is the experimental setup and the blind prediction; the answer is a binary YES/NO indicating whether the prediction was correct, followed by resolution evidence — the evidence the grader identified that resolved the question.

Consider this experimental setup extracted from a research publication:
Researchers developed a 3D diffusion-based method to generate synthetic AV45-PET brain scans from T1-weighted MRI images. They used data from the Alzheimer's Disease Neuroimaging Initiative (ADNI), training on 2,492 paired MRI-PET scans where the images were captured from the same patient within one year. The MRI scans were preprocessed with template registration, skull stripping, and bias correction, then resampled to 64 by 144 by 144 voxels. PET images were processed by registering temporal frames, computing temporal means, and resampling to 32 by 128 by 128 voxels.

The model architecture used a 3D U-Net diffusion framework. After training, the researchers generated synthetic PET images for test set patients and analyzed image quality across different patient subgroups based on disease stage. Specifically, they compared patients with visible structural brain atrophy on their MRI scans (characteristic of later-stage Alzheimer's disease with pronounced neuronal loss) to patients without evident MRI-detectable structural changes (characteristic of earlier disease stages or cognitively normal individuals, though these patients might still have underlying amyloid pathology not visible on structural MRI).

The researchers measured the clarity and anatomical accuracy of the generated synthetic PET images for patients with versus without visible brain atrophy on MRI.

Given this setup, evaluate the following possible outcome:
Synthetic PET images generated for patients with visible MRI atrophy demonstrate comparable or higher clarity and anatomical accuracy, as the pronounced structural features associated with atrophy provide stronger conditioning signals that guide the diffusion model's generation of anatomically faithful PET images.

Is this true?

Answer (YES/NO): YES